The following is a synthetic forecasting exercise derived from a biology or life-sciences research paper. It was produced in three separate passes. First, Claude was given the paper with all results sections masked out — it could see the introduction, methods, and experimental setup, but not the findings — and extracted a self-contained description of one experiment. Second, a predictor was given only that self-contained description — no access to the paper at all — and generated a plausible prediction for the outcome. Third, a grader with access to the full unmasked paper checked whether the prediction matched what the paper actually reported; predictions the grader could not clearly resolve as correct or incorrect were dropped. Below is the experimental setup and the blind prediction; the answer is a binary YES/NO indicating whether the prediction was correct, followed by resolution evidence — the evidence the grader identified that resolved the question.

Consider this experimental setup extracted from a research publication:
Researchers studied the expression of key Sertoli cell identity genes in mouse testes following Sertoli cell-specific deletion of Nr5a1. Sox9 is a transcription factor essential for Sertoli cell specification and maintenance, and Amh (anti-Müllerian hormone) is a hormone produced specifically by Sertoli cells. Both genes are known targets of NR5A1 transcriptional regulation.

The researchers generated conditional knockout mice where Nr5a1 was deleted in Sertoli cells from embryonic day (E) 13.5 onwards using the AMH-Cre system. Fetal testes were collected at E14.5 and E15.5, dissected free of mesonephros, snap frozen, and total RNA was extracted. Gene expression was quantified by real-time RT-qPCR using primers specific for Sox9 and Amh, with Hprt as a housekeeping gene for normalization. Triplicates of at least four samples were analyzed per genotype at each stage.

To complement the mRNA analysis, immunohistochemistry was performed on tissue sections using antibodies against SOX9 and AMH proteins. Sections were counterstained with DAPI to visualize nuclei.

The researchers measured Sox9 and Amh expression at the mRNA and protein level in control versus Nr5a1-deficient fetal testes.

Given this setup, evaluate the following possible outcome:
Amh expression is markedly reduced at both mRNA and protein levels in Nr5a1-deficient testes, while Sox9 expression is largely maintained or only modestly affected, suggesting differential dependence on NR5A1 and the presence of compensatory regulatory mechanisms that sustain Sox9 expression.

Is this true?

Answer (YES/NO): NO